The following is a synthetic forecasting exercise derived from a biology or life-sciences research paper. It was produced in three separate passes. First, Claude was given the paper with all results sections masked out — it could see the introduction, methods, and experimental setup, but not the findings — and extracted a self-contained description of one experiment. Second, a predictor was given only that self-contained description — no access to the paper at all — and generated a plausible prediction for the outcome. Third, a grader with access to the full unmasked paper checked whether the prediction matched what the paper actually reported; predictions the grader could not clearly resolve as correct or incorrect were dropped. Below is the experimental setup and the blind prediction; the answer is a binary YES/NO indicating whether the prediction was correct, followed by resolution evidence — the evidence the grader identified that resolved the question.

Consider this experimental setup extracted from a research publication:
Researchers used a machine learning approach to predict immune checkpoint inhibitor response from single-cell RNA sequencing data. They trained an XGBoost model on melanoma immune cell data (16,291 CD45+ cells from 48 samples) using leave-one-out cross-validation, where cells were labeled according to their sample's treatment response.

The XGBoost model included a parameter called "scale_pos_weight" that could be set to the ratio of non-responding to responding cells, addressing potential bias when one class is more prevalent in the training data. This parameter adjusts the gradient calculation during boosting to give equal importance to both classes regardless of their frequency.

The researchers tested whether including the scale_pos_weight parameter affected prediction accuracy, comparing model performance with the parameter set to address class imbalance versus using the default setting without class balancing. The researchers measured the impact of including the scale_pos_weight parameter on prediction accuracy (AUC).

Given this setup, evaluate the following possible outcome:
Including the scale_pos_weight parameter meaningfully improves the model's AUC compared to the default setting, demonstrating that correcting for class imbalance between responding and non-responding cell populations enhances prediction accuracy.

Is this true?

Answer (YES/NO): NO